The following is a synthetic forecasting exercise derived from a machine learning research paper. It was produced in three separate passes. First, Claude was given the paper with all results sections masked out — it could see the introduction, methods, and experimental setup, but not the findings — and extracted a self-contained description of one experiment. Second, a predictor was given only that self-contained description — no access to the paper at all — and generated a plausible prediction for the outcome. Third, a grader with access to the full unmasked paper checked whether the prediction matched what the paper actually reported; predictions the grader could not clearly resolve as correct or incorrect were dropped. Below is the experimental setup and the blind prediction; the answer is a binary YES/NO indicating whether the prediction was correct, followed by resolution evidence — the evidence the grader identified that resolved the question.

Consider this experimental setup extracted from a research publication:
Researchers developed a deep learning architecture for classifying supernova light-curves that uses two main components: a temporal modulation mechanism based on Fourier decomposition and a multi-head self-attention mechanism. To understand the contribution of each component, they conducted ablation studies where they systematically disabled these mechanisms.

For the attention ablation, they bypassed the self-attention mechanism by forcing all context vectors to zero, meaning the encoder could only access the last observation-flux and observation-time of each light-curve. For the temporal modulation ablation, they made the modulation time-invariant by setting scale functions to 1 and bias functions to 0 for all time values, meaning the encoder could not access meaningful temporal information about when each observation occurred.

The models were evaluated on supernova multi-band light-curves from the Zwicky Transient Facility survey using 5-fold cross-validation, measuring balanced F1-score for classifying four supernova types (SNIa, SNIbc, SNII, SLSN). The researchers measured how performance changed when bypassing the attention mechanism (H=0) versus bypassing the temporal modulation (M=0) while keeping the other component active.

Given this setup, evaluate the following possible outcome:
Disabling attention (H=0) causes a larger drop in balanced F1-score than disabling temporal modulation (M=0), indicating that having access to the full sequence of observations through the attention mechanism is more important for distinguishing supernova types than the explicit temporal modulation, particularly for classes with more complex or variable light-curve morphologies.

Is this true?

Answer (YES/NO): YES